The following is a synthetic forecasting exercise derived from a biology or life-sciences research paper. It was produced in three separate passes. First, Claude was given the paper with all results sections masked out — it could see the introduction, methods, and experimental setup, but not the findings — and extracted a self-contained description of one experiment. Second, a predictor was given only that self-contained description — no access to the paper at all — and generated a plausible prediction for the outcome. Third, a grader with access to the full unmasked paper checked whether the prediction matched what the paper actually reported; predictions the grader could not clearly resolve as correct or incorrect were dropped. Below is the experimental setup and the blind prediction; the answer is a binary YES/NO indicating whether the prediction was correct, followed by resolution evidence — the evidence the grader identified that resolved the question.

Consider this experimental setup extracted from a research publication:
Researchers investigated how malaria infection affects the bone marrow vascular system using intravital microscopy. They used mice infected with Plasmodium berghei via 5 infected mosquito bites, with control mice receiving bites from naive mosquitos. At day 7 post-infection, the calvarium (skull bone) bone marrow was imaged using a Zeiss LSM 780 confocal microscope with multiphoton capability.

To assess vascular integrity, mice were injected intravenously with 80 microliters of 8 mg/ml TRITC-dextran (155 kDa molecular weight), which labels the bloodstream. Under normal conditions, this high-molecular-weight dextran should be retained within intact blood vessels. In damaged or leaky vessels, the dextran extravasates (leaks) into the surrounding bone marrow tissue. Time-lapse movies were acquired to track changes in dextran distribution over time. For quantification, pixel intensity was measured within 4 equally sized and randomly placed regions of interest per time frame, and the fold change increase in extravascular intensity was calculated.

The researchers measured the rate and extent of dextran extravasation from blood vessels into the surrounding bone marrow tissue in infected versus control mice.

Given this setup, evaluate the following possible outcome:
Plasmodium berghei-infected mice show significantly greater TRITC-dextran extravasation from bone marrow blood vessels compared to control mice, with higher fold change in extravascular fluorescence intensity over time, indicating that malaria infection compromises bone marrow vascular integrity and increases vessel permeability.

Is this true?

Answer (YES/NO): YES